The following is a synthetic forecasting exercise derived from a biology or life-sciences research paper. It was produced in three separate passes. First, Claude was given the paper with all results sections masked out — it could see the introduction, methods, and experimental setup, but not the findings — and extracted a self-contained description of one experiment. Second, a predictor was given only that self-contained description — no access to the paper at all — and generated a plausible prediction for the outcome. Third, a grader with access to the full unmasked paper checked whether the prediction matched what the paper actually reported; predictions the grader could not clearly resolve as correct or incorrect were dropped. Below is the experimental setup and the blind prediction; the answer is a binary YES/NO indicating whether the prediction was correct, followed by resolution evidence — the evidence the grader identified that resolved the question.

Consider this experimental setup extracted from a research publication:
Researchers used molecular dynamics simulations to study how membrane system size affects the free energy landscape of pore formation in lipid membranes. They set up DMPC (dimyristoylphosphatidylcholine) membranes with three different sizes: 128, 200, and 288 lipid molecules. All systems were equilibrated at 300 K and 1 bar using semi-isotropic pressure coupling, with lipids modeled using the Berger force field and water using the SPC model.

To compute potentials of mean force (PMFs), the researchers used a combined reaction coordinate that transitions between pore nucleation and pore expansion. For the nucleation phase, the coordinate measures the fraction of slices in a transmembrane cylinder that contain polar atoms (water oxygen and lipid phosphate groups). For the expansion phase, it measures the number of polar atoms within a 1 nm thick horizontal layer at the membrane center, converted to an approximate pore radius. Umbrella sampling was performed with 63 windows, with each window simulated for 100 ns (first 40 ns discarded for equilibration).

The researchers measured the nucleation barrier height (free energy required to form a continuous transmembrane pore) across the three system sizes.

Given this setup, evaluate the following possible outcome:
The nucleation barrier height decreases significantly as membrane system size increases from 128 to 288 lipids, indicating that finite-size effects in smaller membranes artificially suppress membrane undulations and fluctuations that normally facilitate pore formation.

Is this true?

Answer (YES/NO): NO